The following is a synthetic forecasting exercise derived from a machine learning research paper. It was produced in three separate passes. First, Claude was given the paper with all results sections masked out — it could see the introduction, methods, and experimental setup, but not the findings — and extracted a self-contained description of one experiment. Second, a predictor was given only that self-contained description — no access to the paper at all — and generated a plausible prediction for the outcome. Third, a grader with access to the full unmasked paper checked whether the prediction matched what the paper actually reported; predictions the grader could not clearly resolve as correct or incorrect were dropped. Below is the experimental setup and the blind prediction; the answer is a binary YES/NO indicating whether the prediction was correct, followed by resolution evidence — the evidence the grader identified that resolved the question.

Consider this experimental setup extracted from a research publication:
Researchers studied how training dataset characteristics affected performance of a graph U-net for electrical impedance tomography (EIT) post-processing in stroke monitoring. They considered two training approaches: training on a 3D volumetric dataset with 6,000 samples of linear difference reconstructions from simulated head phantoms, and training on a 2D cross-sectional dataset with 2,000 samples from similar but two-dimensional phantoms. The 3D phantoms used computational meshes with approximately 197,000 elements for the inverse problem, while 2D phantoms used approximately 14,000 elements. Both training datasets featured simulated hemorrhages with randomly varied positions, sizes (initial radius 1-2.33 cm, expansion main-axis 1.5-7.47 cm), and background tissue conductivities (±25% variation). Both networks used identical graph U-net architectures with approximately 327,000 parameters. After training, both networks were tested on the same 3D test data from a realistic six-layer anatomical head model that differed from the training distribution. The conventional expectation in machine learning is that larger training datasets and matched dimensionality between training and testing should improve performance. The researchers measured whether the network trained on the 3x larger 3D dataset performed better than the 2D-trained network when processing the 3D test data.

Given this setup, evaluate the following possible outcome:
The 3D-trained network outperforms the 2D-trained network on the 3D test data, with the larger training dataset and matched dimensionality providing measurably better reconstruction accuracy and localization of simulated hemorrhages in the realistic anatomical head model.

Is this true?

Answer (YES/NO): NO